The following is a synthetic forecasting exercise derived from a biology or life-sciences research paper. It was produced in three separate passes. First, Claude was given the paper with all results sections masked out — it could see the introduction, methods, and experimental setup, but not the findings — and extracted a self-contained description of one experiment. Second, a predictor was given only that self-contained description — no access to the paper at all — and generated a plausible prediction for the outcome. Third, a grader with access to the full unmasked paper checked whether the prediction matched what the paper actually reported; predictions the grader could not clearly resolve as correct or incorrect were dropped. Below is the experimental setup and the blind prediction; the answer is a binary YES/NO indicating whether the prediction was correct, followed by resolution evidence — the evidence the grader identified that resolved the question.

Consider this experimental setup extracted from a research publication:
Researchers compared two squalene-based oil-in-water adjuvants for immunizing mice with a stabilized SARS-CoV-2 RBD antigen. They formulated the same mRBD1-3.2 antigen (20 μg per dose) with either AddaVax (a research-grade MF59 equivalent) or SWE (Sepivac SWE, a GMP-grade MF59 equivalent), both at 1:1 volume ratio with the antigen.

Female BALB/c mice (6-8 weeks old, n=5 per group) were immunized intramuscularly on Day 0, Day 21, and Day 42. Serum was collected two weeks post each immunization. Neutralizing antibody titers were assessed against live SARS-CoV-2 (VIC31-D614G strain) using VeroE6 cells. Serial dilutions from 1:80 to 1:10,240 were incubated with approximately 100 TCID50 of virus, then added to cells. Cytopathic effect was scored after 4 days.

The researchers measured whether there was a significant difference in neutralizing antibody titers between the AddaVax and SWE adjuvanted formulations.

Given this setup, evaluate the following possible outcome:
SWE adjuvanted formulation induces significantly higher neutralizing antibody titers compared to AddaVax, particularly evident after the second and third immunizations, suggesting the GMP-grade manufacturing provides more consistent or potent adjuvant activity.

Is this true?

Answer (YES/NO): NO